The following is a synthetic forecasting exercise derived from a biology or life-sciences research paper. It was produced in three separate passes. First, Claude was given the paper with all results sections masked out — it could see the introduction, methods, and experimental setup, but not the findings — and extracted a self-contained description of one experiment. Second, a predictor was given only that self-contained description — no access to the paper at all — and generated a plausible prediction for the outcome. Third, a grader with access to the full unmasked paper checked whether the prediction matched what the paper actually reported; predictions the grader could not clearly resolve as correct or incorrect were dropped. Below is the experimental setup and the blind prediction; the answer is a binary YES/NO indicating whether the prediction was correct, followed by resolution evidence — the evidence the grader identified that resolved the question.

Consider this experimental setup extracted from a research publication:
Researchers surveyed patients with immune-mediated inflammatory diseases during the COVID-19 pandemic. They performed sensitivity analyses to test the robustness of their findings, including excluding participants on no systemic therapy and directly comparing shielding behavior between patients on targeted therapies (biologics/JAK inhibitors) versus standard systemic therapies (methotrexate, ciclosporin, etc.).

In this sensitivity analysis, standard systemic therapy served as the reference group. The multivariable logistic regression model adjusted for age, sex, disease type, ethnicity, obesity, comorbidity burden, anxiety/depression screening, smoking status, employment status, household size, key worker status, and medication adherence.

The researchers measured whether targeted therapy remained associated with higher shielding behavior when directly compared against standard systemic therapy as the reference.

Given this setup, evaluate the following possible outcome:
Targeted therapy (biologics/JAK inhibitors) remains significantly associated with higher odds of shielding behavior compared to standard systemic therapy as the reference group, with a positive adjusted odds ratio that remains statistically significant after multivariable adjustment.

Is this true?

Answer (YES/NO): YES